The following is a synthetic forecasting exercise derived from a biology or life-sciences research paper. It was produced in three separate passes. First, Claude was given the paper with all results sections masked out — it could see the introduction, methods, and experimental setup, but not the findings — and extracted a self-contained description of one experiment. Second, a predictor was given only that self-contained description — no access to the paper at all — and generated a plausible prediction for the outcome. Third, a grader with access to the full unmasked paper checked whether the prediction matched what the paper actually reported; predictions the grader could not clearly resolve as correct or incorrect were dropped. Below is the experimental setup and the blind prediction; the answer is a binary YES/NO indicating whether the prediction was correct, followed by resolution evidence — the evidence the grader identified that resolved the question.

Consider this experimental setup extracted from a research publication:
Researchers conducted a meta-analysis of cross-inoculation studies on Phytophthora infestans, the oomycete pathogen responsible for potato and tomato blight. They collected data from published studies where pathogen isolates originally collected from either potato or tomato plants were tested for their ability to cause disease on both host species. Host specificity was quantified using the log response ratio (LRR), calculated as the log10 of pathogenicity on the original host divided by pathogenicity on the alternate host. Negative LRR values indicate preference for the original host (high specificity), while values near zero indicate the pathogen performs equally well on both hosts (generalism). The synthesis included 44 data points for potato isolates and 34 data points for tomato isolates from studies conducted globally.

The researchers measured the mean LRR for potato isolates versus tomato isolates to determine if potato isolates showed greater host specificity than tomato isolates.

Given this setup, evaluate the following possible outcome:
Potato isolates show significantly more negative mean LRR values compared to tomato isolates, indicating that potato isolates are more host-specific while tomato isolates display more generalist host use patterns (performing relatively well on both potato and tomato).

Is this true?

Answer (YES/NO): NO